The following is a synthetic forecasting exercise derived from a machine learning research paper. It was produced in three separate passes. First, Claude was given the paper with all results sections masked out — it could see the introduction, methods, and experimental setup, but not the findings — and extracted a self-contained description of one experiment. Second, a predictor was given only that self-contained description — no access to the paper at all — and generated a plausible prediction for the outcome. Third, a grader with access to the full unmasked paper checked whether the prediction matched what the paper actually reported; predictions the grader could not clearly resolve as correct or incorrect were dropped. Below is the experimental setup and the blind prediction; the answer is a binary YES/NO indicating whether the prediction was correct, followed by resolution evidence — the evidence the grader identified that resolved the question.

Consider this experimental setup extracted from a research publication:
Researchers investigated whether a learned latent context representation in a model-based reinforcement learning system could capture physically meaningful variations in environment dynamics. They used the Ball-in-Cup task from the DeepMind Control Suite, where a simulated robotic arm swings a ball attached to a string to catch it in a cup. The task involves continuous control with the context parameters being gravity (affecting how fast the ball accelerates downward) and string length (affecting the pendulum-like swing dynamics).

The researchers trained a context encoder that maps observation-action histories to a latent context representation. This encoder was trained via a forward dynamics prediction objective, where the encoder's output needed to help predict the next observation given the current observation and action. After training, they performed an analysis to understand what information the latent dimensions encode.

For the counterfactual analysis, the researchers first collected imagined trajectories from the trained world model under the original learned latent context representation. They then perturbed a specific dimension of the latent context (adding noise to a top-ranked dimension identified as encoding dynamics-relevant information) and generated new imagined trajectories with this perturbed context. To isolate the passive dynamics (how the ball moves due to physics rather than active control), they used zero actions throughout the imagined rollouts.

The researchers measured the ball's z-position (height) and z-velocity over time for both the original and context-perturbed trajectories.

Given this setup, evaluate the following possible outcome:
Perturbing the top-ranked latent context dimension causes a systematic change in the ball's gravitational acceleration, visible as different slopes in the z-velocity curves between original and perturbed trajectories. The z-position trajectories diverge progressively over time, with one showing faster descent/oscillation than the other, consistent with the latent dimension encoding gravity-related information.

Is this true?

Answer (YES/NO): YES